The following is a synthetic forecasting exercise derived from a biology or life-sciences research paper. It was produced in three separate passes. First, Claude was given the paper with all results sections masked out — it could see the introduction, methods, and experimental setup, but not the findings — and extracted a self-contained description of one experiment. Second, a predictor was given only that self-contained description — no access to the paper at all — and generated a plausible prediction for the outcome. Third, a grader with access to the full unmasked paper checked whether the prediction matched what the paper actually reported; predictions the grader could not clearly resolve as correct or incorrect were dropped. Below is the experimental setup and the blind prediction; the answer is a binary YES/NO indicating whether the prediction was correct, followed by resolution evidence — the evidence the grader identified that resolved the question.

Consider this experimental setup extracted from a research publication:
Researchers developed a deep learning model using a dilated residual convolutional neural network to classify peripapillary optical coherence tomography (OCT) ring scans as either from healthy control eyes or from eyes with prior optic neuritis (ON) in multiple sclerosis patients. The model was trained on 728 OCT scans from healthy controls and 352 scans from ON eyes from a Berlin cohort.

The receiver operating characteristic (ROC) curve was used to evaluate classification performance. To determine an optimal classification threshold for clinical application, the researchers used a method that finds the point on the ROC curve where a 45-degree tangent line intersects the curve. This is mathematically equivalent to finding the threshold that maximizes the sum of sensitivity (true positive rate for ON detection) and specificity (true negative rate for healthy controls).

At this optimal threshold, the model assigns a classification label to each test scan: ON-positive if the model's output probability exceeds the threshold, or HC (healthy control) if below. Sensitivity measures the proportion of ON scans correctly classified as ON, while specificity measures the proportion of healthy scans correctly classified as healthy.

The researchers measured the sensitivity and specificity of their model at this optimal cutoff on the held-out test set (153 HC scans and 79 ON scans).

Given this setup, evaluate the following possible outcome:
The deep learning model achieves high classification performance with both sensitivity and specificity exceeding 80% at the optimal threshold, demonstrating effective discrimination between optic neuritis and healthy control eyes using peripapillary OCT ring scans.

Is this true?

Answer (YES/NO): NO